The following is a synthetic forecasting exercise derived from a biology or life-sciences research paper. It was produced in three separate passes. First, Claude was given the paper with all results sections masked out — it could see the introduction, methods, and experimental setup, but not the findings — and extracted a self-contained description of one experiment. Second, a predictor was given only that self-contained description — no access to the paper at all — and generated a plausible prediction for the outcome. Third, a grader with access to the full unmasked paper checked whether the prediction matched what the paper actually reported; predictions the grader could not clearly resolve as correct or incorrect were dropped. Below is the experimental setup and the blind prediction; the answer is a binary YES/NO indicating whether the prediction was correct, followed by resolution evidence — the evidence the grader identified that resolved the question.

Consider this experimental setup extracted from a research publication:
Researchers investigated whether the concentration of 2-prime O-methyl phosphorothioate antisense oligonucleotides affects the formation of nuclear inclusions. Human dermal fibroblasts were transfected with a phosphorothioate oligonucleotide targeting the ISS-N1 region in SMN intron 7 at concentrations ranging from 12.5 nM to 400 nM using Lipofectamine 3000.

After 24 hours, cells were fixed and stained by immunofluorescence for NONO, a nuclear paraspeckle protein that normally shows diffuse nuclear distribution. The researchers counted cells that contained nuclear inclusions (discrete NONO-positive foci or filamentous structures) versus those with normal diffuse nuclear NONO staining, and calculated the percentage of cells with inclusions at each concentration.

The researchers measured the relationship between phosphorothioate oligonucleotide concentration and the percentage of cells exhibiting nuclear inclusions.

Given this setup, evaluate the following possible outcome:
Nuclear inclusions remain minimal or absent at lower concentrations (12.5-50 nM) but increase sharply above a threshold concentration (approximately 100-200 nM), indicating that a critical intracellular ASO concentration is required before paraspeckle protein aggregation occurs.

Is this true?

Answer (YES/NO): NO